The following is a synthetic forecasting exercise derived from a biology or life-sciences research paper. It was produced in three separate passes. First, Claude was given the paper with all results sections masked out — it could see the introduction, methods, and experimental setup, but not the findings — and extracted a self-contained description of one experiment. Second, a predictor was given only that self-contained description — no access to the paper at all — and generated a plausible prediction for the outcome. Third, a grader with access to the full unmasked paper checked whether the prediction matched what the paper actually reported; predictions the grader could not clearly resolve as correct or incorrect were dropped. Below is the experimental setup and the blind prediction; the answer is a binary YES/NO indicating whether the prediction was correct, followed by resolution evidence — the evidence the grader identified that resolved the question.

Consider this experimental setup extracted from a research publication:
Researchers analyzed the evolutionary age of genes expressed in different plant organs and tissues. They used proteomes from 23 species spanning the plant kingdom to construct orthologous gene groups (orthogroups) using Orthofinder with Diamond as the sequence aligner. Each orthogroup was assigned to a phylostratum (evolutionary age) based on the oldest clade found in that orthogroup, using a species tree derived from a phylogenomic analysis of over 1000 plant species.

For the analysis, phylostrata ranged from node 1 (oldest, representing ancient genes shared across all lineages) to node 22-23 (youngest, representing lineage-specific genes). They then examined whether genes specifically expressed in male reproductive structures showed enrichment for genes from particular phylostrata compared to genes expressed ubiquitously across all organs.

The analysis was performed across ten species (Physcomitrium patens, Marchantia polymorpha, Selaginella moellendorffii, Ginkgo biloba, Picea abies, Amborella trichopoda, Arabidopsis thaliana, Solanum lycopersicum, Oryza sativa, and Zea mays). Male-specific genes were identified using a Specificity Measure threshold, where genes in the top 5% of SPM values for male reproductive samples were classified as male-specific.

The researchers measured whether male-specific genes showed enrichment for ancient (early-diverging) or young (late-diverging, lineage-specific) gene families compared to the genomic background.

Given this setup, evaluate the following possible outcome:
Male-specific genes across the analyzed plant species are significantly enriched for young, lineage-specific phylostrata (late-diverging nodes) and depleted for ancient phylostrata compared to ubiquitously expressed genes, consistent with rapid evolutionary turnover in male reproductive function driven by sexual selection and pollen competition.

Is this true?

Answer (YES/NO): NO